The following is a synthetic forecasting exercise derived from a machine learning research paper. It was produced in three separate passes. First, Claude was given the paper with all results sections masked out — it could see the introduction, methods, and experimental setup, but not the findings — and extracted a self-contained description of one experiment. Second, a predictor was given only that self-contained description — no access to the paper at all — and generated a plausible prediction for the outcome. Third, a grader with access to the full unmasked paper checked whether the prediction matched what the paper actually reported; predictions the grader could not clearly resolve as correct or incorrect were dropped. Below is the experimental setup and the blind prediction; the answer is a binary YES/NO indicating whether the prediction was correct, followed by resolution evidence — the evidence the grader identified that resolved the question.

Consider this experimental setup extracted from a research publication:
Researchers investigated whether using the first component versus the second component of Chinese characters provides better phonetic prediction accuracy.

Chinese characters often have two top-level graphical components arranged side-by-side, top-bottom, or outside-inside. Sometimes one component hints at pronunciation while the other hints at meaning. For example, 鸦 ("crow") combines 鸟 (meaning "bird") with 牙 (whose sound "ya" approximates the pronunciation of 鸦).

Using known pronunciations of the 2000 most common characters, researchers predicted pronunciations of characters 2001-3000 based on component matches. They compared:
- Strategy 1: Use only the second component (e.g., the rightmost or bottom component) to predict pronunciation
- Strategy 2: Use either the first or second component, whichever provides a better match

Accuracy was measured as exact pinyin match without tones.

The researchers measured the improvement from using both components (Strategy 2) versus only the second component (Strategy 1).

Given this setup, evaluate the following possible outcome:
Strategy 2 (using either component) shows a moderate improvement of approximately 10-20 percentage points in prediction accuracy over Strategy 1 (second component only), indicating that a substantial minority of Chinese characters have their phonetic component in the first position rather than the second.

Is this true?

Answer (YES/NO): NO